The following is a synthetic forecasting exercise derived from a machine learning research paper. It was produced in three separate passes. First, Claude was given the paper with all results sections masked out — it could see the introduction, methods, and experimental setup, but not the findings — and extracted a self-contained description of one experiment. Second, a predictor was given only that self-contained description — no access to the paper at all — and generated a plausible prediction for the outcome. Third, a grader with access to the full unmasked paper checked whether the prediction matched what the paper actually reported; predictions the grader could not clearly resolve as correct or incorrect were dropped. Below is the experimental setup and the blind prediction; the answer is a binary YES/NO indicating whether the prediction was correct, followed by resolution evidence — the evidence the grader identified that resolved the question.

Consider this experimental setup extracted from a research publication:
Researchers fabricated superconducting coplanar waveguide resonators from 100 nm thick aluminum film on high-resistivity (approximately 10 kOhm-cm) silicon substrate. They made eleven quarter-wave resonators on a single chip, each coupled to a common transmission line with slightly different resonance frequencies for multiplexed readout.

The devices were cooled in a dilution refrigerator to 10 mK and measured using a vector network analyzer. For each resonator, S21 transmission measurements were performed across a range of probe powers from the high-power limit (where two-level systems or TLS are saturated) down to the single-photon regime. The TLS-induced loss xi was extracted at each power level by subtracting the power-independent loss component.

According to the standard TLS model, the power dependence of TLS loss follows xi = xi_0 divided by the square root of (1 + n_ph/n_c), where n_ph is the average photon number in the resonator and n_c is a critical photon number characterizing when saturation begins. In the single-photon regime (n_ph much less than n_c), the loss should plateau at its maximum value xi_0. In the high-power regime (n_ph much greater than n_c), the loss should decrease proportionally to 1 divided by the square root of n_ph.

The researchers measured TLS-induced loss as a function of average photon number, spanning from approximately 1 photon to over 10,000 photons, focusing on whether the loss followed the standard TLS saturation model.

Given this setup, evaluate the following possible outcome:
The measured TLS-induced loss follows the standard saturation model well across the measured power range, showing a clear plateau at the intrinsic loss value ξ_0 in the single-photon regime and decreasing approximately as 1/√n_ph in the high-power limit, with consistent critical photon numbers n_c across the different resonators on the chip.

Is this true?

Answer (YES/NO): NO